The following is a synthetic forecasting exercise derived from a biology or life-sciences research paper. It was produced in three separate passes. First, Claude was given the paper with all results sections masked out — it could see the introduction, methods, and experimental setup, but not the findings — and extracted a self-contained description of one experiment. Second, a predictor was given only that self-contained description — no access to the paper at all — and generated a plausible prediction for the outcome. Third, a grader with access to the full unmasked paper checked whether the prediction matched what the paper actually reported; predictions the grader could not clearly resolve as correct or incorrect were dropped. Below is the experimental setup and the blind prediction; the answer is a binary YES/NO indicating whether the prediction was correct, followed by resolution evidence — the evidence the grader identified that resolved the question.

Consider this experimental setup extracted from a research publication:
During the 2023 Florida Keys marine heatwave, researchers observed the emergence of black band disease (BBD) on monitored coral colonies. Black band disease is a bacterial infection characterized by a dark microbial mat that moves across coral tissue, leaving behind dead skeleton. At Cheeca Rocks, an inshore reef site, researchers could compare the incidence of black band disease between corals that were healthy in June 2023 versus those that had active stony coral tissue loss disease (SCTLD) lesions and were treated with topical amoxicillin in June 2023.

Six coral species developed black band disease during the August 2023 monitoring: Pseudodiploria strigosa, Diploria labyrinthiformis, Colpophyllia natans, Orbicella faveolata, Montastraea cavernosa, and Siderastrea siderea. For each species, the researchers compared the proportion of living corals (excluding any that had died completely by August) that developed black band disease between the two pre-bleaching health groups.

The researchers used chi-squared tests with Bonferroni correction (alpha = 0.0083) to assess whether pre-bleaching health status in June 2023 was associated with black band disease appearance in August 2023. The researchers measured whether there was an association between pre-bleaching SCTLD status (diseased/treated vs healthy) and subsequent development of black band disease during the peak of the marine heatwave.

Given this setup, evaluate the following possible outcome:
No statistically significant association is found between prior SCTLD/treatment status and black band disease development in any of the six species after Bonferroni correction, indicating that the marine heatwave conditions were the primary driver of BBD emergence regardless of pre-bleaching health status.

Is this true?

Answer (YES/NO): NO